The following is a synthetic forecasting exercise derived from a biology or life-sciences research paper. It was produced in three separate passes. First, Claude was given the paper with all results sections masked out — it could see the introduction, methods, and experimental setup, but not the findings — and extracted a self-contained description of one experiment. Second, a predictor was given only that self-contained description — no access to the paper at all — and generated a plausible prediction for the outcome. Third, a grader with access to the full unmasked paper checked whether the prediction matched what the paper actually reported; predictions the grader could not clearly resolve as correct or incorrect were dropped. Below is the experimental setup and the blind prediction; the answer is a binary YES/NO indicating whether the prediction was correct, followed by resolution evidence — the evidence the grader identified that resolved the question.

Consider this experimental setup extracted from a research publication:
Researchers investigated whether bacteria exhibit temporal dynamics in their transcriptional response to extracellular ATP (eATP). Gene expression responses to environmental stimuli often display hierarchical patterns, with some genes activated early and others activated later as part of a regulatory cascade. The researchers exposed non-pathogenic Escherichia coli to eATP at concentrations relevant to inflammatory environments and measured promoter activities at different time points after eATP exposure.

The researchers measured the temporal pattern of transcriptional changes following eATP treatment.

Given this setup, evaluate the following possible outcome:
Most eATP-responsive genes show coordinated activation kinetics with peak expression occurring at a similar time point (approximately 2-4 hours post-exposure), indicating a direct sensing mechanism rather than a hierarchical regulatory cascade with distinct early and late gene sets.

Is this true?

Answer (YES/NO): NO